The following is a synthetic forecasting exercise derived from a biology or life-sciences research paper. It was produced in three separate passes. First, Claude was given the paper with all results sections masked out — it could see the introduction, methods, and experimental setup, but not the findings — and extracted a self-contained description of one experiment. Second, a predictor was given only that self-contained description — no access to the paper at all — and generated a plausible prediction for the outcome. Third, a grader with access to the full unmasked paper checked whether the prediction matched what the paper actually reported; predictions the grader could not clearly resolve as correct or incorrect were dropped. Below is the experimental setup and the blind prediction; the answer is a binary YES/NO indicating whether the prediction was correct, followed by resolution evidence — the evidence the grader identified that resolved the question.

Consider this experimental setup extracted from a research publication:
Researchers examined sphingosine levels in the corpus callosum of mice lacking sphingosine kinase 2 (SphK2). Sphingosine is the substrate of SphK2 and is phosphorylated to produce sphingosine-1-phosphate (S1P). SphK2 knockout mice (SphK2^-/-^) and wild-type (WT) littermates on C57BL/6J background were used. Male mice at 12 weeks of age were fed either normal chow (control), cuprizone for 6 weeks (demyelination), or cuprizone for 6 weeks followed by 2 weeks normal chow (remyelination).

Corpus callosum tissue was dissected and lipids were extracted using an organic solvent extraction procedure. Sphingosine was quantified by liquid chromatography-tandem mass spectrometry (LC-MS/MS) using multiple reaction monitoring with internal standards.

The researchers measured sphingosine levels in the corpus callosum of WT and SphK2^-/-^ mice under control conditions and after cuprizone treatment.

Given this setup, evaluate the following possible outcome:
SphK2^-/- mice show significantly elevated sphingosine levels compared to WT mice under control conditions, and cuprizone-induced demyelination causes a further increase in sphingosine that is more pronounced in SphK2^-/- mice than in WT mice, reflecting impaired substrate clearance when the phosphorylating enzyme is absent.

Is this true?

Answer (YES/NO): NO